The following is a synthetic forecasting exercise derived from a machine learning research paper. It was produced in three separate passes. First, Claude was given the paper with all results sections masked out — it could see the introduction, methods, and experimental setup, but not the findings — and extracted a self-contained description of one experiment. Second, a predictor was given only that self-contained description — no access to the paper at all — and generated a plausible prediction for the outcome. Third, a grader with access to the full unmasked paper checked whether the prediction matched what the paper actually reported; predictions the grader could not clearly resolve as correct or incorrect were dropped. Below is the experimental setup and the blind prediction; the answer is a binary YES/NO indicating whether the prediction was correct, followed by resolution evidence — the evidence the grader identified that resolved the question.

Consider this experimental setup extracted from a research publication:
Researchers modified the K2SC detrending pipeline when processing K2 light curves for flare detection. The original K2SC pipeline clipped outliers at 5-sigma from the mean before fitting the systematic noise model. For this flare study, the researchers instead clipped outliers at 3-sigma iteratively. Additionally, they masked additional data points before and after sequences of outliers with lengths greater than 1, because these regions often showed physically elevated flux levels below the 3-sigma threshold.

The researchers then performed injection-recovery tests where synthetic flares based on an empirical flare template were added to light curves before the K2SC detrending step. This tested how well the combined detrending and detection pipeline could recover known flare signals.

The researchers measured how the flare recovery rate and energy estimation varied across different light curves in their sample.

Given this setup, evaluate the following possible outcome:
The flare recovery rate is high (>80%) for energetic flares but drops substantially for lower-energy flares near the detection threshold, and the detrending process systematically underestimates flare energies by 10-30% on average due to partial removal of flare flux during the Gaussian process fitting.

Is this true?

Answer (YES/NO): NO